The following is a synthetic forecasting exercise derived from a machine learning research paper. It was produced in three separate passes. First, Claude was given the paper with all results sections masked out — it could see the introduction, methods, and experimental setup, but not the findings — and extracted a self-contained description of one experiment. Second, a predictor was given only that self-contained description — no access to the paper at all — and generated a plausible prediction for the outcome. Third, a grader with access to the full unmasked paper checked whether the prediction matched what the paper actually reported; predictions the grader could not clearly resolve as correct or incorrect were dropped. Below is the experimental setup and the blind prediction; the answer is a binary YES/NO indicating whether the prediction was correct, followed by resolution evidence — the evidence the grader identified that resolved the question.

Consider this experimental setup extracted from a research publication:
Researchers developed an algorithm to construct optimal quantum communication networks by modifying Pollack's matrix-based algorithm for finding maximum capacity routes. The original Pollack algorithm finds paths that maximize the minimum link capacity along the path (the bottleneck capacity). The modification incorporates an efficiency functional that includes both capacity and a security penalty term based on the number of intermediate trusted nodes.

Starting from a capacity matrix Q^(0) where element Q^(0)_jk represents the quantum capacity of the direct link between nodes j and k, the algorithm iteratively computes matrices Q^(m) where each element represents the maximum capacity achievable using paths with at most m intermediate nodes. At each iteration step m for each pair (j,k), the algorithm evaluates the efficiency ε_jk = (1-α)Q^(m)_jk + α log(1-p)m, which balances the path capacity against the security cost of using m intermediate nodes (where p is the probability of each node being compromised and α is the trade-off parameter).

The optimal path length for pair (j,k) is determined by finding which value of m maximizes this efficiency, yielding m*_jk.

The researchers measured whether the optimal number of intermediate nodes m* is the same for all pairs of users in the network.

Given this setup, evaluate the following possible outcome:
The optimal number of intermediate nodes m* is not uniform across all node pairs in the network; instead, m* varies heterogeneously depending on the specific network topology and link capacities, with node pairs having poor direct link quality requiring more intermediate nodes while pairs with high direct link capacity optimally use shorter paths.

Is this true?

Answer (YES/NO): YES